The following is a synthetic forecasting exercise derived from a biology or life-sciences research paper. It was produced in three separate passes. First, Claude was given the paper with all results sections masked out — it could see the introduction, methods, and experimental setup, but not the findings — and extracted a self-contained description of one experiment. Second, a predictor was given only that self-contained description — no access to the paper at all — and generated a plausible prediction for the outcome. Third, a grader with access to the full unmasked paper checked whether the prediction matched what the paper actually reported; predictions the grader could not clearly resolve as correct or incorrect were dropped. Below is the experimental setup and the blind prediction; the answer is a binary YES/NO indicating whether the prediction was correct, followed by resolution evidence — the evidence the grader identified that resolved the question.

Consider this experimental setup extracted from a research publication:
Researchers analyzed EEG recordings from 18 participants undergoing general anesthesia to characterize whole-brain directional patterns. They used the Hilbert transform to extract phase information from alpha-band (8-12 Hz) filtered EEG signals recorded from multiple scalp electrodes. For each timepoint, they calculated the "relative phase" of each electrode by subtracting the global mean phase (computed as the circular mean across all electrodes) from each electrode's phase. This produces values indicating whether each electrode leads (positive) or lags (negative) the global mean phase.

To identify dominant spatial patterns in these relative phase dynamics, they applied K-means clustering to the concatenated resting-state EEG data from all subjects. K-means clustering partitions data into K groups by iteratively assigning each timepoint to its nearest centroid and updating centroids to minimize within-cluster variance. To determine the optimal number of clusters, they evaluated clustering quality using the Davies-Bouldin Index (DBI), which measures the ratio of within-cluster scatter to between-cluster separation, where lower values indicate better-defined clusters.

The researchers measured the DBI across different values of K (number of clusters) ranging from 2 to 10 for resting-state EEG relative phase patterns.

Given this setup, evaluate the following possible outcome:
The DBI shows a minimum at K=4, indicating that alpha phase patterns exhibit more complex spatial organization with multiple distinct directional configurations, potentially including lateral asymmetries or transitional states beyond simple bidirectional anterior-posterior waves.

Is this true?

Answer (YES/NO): YES